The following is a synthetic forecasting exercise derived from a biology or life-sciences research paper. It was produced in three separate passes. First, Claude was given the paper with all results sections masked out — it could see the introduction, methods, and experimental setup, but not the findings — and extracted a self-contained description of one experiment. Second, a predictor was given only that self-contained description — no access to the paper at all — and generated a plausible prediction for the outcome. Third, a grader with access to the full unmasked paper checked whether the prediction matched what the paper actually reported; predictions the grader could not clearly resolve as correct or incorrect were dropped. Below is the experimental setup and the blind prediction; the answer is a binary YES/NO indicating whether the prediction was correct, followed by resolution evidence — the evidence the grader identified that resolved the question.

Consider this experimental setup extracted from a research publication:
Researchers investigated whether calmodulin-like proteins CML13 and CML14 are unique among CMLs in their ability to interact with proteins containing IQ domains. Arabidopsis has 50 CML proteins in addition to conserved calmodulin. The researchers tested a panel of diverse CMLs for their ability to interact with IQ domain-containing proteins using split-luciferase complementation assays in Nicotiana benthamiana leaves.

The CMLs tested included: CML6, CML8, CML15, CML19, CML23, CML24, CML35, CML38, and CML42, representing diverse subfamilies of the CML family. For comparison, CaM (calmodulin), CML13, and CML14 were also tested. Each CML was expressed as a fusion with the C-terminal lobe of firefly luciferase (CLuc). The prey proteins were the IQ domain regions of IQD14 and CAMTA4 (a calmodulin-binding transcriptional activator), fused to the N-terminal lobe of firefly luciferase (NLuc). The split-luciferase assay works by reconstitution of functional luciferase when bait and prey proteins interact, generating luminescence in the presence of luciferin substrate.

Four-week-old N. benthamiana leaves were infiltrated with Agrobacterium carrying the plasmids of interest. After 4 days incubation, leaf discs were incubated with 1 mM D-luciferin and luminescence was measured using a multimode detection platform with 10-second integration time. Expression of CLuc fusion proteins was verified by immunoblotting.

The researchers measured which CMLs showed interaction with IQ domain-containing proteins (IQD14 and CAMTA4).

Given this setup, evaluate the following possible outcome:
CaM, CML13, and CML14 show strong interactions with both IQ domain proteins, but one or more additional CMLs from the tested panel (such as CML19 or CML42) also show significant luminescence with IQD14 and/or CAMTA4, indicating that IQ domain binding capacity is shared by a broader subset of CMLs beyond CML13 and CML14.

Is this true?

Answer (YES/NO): NO